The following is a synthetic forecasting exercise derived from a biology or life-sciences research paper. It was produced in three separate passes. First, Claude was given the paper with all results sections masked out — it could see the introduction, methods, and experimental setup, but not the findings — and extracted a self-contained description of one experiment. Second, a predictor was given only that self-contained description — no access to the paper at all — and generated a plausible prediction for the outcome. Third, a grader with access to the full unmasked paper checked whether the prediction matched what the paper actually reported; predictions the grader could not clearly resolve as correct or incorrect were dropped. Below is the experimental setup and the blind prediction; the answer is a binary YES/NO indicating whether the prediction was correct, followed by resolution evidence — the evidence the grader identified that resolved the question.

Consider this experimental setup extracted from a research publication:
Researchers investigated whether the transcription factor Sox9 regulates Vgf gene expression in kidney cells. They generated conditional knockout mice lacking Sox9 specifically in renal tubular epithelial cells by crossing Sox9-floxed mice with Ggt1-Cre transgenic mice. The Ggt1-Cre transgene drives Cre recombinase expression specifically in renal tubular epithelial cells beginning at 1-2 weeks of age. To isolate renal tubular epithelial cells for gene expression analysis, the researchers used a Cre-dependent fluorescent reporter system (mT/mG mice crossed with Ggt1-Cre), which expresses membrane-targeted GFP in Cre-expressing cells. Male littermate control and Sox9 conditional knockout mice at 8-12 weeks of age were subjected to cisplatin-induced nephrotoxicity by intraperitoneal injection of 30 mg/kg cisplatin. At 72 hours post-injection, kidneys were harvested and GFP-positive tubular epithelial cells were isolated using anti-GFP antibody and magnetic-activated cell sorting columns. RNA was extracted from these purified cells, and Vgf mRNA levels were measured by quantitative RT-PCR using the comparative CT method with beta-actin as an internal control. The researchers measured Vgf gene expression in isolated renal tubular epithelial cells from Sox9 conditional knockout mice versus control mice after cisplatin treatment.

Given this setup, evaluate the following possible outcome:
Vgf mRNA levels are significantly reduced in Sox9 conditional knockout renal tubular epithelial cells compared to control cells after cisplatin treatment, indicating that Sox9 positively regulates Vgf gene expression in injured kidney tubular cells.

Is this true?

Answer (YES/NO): YES